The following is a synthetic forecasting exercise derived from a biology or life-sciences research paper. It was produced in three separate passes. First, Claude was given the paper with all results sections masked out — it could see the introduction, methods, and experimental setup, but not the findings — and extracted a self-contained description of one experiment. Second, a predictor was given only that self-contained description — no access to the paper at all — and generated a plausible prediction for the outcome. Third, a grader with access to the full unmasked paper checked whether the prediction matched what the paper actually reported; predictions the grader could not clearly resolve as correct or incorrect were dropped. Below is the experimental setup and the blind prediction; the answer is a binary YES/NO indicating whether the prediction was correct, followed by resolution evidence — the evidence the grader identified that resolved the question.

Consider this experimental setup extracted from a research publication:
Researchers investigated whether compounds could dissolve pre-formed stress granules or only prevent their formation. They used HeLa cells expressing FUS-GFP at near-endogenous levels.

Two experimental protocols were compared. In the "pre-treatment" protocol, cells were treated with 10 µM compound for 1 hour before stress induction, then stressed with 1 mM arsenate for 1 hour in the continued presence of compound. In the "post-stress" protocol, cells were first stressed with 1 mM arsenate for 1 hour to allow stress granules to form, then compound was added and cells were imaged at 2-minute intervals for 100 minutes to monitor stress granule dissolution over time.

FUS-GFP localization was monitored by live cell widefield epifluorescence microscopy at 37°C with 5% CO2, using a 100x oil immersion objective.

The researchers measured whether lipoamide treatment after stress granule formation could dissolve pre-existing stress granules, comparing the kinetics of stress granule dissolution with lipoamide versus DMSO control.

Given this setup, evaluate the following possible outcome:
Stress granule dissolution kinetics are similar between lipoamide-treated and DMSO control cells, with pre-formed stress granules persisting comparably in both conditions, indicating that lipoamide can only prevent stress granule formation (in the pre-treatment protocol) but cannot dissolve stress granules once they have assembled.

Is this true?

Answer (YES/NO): NO